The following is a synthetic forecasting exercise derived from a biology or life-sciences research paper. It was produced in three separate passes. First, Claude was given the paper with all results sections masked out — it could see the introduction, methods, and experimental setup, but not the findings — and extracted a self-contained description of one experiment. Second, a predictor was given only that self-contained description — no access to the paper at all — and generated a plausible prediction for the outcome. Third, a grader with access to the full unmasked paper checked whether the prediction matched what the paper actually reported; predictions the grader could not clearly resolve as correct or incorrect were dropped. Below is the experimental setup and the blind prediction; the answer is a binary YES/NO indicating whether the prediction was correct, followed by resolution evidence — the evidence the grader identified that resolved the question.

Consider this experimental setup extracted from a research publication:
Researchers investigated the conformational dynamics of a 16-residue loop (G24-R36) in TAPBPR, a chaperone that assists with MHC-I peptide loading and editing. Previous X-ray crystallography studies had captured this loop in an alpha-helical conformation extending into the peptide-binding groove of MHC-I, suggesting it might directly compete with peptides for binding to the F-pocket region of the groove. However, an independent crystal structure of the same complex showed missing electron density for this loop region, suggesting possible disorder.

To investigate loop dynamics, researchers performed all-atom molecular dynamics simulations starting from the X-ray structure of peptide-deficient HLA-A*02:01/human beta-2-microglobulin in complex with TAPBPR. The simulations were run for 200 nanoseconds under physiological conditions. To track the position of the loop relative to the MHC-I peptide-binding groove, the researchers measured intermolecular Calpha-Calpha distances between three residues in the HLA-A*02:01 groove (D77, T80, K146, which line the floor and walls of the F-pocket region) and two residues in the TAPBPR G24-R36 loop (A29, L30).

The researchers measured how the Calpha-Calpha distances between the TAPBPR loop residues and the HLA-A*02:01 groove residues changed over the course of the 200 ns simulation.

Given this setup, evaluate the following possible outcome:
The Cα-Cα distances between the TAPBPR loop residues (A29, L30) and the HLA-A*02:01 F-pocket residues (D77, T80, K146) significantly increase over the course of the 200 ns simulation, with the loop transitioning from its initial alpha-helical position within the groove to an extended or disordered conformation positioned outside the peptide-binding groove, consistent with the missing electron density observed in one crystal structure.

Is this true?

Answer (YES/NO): YES